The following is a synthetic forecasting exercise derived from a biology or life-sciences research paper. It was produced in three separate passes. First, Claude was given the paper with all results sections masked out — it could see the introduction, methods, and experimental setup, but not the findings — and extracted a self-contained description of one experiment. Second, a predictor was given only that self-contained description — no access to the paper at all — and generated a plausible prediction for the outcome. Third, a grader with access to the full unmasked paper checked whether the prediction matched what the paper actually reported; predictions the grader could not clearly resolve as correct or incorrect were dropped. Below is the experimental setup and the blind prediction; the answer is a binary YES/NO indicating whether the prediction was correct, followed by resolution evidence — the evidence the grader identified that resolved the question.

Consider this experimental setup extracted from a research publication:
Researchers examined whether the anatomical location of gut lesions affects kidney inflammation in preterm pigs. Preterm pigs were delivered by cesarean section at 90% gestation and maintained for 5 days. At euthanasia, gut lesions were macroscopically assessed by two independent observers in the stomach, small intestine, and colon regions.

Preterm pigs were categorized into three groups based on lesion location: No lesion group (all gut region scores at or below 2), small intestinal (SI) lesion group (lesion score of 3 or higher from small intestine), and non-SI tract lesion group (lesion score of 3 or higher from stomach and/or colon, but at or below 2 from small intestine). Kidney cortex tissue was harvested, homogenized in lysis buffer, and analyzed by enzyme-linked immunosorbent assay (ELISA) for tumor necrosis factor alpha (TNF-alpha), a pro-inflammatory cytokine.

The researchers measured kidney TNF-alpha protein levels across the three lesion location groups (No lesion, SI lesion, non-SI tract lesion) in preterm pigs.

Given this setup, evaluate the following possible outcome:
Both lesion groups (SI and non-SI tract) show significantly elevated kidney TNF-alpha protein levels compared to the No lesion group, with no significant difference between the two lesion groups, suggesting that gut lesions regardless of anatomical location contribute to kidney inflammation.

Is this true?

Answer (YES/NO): NO